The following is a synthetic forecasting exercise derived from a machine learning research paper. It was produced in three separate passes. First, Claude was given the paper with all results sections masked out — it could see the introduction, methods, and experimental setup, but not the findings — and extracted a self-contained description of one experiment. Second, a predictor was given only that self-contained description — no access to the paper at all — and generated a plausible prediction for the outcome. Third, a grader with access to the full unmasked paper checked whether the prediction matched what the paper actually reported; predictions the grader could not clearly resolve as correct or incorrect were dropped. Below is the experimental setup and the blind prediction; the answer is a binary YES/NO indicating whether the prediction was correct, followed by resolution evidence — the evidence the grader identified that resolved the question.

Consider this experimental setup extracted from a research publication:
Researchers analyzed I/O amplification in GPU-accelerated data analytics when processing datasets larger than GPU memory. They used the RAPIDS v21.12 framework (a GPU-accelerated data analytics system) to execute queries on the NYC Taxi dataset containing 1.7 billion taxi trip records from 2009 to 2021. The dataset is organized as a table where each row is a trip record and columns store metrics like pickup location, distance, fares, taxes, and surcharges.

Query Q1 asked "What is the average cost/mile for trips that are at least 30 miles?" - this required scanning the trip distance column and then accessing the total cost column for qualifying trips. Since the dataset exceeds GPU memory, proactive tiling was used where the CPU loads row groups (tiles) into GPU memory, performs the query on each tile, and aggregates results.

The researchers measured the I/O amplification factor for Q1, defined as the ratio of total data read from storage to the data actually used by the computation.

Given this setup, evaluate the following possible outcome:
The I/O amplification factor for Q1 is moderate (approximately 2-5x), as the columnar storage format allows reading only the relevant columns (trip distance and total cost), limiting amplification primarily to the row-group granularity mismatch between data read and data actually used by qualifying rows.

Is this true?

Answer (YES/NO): YES